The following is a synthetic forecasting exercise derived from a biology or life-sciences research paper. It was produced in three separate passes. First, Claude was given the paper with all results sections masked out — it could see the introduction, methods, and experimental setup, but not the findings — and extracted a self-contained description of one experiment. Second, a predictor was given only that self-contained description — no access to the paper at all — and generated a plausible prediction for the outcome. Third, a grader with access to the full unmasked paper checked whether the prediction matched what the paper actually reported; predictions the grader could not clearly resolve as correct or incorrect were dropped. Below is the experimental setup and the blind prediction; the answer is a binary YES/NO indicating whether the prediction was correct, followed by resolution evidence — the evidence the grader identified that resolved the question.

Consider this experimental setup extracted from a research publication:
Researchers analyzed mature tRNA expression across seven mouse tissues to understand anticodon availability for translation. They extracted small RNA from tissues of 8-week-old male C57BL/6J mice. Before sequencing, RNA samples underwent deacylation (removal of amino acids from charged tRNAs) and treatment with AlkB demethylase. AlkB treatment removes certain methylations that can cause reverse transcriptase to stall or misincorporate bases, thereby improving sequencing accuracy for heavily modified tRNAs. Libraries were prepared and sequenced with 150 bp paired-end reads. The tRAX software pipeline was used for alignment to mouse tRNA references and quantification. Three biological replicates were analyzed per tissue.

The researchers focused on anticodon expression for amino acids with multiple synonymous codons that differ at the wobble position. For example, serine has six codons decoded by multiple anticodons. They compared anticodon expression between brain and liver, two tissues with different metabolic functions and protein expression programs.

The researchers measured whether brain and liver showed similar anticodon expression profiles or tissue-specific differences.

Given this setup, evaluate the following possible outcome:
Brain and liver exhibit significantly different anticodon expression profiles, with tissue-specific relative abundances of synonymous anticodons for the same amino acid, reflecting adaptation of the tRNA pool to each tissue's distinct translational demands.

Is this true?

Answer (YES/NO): NO